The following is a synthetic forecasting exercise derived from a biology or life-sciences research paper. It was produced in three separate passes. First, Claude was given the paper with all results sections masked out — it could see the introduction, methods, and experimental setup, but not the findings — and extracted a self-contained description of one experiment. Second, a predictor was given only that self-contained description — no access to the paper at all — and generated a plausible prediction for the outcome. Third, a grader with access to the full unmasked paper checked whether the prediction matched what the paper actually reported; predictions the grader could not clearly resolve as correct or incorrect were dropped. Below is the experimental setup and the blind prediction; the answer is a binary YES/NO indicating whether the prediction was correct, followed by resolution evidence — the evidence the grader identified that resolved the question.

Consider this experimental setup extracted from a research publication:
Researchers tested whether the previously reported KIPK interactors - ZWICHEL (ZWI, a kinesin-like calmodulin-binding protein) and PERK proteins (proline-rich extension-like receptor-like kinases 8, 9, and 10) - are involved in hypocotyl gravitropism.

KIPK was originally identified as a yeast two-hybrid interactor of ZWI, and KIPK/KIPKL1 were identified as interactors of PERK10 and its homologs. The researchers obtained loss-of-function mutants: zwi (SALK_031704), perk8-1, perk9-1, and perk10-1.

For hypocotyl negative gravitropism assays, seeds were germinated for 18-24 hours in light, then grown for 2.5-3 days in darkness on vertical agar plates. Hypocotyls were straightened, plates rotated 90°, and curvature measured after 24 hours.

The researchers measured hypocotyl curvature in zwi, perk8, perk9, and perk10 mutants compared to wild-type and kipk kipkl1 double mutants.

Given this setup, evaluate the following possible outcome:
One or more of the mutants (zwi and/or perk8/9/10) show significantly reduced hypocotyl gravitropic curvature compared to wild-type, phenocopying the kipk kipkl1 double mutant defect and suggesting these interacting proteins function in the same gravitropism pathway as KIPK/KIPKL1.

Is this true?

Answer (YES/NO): NO